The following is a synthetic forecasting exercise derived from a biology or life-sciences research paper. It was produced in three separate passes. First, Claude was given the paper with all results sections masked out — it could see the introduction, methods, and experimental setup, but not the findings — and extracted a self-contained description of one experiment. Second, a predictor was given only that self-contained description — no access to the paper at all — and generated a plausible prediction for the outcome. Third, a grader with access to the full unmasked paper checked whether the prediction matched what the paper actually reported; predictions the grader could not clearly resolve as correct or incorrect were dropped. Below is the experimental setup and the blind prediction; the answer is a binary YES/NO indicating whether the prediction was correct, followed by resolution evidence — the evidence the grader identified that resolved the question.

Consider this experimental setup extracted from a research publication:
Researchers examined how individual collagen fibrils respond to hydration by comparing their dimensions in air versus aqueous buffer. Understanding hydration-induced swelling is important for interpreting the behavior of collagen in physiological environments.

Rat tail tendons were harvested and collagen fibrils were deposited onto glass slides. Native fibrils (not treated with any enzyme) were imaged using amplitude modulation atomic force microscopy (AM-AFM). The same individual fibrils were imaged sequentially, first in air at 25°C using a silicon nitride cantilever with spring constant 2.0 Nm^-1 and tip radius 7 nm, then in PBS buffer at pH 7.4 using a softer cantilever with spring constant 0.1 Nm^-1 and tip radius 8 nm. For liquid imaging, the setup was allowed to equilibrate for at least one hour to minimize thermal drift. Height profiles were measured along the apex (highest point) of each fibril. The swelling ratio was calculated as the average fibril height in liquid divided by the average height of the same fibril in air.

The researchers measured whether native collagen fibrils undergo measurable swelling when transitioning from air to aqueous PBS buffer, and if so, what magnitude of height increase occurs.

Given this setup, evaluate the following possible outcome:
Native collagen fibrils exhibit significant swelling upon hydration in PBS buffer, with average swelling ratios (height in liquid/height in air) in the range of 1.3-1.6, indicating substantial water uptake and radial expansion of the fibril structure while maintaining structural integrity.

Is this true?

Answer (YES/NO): NO